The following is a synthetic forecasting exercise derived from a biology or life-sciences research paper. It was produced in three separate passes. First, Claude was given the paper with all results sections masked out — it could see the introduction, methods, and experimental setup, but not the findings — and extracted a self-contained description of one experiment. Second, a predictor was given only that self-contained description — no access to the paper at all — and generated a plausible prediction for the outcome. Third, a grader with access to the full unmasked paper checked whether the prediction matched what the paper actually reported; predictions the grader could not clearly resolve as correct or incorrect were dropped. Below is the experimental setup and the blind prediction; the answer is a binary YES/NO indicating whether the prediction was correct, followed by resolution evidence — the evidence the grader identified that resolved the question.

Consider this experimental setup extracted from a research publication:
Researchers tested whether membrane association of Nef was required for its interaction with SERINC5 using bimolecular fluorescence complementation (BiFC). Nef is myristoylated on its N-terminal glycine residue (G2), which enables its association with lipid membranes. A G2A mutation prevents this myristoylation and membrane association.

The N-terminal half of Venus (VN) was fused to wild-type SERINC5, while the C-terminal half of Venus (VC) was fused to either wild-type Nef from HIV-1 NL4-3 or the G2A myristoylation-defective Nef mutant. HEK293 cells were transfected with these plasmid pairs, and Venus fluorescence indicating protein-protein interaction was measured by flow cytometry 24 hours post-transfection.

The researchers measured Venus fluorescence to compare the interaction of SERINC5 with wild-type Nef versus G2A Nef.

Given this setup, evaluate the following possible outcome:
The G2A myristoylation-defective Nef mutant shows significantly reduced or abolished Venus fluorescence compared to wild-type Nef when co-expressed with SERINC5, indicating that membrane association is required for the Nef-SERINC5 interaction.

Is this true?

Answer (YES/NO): YES